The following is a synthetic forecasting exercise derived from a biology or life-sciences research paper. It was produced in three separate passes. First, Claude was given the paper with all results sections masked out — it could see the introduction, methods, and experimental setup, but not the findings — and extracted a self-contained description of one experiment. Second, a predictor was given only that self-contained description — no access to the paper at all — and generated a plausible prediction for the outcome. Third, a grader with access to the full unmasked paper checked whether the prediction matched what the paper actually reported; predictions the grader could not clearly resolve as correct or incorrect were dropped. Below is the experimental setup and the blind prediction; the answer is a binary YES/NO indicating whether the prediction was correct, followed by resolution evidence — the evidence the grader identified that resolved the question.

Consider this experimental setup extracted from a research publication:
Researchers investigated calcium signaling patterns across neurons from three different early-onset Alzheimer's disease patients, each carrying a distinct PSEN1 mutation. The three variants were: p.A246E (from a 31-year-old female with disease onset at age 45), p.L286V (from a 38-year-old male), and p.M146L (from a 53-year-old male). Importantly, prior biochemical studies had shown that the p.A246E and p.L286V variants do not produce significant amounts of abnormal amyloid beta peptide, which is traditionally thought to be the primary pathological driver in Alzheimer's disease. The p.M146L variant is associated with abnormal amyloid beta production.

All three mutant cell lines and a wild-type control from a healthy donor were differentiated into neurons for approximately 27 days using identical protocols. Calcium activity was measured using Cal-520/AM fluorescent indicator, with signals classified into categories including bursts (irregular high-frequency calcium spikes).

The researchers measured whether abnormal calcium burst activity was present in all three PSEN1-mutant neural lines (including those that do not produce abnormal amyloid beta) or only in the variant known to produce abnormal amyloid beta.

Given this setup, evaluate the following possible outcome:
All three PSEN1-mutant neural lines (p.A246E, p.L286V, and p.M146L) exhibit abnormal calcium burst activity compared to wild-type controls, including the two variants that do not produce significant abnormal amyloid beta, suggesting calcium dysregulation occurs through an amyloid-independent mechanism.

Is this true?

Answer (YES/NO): YES